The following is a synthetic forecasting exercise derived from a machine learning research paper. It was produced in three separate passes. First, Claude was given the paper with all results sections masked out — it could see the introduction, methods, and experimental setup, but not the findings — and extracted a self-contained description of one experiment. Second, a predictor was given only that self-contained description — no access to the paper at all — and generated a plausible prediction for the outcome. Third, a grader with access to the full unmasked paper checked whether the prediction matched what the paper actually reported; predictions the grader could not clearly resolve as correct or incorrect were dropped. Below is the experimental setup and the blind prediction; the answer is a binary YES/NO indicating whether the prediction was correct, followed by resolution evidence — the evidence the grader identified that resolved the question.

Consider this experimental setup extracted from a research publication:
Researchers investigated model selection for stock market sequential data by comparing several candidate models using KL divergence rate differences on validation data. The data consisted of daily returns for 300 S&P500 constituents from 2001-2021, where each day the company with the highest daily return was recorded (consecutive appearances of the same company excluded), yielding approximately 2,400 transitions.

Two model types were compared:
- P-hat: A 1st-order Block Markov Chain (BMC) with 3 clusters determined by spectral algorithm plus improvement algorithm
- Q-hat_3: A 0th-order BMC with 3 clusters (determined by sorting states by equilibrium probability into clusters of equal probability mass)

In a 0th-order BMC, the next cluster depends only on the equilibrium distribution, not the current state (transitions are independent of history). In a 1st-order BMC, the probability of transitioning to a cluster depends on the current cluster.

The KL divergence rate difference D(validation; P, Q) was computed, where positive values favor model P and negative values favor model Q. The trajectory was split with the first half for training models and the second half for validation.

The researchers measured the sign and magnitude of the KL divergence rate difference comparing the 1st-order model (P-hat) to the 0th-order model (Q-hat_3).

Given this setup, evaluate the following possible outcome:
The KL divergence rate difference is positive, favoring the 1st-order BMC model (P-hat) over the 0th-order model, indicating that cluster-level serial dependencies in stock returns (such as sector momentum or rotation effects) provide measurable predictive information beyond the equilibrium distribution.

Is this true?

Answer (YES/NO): NO